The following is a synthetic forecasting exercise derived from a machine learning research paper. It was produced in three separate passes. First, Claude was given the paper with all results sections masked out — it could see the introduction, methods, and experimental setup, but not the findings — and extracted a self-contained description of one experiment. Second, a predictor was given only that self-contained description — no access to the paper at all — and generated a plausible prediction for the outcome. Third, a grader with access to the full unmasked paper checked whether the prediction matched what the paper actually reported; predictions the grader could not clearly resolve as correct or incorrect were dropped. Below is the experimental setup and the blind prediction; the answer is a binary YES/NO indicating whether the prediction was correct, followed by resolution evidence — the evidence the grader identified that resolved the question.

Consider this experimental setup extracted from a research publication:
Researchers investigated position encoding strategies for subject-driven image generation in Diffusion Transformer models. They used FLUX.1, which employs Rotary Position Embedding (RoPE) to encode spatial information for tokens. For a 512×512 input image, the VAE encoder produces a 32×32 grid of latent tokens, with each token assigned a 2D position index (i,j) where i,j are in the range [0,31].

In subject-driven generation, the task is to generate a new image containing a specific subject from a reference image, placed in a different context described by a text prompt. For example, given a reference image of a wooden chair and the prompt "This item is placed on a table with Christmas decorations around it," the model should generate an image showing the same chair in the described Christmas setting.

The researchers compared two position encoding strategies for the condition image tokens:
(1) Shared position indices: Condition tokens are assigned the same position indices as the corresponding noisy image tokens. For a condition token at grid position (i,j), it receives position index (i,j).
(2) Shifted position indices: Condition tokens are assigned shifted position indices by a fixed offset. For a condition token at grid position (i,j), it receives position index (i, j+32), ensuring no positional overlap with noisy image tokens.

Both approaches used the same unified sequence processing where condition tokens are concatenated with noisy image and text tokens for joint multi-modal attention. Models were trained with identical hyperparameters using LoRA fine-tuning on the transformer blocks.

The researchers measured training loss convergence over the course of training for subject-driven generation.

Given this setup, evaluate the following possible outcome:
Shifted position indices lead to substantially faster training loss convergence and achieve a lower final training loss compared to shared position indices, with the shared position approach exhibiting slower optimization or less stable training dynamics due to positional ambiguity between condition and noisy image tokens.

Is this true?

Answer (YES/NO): YES